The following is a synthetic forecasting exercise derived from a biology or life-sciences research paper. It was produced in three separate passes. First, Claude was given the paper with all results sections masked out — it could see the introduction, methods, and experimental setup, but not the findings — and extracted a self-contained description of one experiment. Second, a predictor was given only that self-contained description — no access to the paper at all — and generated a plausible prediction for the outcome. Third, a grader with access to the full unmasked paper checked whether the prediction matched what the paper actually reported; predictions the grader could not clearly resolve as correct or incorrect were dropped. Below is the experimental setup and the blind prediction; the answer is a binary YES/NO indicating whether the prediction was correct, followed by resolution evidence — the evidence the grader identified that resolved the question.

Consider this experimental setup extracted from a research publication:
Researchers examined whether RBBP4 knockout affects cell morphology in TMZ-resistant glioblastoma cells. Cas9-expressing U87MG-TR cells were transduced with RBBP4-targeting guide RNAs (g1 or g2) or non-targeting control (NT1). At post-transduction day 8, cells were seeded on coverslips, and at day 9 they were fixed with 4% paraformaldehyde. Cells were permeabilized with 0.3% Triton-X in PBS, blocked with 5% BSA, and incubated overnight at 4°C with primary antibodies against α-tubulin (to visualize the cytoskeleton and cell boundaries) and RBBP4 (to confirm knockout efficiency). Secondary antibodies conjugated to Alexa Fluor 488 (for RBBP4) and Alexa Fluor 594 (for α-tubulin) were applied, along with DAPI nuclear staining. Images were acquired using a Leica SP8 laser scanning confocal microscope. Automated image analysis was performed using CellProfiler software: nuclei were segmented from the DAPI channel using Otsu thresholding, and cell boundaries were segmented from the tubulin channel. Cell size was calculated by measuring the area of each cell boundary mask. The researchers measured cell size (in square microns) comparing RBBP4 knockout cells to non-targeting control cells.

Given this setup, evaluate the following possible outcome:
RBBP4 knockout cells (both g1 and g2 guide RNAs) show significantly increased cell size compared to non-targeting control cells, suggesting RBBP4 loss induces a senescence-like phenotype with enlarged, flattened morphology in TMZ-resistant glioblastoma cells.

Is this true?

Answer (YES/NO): NO